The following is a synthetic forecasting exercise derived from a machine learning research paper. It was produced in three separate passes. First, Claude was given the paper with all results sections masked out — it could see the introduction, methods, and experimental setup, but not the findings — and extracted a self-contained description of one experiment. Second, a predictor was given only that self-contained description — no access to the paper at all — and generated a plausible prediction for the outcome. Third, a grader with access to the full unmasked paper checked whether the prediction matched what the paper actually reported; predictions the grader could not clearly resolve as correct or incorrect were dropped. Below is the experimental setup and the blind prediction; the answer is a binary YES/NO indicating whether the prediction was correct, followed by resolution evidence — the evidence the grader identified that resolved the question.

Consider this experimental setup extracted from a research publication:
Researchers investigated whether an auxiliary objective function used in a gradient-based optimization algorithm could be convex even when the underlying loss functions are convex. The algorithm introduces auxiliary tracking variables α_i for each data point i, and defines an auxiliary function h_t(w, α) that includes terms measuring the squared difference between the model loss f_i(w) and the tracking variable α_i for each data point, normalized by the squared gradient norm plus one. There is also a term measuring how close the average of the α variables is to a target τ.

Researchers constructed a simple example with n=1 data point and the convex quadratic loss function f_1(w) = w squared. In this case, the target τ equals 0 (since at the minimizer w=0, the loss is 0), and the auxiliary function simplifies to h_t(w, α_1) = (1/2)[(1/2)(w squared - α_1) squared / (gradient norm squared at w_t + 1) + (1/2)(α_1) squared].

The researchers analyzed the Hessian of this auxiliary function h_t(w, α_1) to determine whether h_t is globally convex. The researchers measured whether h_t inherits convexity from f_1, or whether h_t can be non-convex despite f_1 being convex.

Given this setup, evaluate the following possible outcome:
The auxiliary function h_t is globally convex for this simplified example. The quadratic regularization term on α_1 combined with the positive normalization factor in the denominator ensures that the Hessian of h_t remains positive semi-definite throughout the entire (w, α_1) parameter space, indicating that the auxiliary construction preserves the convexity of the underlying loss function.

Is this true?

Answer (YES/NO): NO